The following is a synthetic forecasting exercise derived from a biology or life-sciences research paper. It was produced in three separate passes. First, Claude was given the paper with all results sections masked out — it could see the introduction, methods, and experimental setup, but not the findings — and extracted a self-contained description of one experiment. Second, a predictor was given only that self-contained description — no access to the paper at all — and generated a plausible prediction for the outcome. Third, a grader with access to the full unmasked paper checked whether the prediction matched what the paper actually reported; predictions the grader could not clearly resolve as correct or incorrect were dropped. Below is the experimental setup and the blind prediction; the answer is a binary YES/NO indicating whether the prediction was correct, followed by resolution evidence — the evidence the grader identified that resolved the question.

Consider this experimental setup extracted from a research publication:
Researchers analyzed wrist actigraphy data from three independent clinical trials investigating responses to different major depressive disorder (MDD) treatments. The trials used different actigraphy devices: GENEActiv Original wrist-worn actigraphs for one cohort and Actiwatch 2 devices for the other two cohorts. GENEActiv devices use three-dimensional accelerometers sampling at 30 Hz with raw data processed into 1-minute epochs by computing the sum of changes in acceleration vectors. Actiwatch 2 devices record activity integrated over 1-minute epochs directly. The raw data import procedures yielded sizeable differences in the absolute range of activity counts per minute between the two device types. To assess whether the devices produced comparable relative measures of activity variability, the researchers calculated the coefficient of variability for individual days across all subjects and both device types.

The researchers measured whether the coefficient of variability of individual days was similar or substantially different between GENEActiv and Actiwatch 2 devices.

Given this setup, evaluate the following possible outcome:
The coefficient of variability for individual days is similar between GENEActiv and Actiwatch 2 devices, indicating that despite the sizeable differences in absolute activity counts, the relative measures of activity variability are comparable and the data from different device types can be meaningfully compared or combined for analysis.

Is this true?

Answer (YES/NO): YES